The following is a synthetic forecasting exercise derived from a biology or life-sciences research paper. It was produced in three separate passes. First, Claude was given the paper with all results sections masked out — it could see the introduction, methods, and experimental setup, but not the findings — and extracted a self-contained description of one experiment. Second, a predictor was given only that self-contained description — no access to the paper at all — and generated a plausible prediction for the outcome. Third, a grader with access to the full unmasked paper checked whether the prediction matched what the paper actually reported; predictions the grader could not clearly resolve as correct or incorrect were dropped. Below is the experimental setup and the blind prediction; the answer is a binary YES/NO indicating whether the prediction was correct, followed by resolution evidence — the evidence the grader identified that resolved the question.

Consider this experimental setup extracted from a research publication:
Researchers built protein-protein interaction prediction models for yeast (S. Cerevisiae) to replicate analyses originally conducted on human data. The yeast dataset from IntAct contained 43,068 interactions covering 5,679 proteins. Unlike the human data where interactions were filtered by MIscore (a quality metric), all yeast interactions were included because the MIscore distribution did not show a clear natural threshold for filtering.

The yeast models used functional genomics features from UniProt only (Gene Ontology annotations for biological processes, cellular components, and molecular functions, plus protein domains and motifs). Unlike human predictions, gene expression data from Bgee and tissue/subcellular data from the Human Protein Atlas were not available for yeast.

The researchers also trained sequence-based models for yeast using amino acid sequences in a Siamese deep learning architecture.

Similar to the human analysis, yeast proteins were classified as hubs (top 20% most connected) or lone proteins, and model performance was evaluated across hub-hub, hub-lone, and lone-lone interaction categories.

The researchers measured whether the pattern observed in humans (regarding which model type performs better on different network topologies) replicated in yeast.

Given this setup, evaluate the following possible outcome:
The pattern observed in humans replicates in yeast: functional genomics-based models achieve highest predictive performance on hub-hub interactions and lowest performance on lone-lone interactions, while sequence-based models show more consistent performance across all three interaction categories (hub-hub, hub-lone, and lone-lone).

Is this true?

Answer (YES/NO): NO